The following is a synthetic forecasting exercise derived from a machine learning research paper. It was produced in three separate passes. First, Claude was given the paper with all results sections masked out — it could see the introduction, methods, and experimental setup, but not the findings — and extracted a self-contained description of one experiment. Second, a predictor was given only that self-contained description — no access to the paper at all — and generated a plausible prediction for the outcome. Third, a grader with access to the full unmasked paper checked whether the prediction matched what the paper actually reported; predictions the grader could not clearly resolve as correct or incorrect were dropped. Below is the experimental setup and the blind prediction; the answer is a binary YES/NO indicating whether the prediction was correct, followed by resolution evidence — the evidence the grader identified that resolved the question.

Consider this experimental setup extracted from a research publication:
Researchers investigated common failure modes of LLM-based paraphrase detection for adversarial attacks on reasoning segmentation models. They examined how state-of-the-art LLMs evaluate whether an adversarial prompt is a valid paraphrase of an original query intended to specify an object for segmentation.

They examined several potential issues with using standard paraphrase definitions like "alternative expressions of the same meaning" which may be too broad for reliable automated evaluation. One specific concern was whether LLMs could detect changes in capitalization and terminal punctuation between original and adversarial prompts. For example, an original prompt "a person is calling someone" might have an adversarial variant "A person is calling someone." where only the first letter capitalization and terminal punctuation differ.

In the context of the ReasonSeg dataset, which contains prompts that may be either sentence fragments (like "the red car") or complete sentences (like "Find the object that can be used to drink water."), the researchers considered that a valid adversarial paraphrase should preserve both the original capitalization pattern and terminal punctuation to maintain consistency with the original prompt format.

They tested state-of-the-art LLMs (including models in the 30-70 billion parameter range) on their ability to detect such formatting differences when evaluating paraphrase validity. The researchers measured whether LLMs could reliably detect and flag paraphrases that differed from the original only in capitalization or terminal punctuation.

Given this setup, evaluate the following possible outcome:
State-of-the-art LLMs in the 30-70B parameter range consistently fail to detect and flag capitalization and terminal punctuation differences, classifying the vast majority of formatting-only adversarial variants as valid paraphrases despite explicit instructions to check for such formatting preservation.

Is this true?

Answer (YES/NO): YES